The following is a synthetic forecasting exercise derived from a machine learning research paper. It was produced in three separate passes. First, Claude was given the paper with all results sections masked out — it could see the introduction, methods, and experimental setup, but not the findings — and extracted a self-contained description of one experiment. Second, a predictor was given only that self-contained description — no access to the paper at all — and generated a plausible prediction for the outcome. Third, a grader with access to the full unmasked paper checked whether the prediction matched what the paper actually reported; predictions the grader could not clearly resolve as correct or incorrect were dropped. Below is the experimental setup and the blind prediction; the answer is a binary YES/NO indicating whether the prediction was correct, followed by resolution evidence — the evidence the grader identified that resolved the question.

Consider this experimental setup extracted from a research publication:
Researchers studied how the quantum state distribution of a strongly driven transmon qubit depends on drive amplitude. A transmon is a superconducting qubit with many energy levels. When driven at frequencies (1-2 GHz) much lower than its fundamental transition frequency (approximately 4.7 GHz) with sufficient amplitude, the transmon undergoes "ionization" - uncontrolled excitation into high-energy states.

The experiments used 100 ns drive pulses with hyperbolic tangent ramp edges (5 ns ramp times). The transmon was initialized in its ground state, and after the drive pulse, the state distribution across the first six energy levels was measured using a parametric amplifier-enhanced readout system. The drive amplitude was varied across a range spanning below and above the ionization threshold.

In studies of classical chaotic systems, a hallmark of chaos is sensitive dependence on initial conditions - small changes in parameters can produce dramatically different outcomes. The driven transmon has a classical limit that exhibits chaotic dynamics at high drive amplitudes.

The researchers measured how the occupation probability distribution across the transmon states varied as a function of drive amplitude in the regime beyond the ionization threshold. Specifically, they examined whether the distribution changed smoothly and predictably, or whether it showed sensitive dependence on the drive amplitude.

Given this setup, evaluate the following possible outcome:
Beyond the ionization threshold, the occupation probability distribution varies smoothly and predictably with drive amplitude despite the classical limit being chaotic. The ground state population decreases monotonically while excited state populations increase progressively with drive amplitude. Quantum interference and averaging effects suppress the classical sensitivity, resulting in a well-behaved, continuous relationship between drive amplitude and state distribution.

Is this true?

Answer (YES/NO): NO